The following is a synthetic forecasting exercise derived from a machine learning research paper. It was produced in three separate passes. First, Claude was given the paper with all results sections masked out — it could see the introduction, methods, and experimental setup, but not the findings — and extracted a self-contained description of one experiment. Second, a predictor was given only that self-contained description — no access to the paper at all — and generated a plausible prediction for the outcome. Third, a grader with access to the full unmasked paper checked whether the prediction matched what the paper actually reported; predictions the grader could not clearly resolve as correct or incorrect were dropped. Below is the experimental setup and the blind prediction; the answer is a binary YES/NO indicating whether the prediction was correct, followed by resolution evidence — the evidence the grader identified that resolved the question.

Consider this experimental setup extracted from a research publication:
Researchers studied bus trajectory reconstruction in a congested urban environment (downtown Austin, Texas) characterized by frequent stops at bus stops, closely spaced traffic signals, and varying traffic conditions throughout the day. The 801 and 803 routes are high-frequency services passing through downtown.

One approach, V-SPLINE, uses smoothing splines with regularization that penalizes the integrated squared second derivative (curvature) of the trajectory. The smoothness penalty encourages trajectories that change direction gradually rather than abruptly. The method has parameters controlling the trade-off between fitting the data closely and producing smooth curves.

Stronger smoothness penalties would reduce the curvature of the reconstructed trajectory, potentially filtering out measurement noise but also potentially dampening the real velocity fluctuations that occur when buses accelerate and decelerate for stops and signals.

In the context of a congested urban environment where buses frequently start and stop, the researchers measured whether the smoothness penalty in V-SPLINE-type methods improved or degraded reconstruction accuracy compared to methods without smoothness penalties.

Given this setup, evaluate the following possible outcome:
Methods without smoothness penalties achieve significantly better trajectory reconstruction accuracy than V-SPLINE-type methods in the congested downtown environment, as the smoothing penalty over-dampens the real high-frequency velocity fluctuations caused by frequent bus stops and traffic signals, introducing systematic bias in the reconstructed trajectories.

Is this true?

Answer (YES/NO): NO